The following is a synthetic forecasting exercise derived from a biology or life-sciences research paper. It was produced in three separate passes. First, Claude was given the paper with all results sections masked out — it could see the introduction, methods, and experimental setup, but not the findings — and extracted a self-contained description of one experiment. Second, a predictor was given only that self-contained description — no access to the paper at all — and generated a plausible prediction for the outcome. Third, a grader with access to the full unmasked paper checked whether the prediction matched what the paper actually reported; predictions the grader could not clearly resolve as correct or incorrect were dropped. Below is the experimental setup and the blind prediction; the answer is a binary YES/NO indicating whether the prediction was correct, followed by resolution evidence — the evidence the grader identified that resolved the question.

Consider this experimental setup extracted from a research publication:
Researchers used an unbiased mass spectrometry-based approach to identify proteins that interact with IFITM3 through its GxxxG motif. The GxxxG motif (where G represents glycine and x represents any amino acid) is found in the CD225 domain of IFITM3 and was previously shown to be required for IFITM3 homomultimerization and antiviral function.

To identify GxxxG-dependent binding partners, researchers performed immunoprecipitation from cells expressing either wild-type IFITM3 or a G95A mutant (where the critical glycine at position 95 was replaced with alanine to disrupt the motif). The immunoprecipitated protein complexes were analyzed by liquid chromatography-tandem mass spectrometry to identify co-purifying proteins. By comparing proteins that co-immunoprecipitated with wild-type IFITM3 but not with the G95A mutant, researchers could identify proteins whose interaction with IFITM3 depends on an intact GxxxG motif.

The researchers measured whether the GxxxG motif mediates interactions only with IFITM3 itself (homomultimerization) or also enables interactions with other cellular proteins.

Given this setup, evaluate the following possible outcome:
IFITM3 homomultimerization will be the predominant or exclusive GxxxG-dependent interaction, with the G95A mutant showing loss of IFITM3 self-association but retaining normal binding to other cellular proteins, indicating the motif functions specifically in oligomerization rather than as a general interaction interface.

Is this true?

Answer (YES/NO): NO